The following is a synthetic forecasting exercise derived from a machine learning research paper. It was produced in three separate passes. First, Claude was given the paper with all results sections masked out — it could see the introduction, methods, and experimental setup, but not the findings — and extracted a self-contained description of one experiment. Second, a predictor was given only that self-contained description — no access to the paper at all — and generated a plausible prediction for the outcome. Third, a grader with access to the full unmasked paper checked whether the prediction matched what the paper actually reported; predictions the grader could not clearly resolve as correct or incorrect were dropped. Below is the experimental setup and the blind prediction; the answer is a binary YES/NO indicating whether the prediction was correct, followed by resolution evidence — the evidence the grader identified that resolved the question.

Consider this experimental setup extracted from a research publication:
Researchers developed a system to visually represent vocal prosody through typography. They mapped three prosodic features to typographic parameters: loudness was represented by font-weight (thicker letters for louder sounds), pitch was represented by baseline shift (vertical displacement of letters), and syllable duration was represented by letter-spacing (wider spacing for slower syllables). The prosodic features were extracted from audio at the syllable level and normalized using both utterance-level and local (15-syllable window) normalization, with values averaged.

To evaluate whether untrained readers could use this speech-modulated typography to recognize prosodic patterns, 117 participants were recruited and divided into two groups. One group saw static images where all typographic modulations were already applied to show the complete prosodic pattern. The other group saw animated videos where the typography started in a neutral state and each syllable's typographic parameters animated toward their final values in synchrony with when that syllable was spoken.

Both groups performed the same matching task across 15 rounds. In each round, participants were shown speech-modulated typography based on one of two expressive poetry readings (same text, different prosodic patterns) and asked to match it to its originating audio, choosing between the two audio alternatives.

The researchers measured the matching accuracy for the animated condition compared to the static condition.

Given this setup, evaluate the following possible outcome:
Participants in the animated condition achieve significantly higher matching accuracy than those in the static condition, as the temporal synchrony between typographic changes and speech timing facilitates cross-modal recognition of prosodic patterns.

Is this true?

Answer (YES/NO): NO